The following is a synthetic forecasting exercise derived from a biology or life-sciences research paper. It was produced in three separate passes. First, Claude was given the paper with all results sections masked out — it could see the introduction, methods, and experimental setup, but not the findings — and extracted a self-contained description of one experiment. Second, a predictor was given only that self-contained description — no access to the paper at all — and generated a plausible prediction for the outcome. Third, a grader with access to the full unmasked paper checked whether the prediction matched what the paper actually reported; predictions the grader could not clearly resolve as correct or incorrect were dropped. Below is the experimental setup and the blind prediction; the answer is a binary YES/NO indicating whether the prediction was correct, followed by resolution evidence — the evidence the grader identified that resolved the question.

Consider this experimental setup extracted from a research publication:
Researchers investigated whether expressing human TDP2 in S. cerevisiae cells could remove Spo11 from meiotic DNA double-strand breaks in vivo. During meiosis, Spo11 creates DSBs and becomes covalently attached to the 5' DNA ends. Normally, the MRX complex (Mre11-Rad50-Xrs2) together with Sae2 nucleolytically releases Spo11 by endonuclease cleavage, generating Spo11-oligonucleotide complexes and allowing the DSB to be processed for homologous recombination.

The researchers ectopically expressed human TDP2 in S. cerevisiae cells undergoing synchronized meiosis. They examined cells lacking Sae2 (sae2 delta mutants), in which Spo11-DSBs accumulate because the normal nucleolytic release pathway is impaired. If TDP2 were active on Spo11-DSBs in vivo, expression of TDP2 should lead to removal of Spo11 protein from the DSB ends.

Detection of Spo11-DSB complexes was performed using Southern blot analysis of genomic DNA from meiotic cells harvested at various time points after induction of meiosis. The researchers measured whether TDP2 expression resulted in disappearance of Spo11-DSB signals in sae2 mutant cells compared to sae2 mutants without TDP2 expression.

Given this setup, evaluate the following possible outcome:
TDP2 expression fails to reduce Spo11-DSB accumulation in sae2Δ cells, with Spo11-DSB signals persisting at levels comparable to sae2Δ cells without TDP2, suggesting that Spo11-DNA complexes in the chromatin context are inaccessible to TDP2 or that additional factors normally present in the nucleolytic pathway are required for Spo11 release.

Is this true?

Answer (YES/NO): YES